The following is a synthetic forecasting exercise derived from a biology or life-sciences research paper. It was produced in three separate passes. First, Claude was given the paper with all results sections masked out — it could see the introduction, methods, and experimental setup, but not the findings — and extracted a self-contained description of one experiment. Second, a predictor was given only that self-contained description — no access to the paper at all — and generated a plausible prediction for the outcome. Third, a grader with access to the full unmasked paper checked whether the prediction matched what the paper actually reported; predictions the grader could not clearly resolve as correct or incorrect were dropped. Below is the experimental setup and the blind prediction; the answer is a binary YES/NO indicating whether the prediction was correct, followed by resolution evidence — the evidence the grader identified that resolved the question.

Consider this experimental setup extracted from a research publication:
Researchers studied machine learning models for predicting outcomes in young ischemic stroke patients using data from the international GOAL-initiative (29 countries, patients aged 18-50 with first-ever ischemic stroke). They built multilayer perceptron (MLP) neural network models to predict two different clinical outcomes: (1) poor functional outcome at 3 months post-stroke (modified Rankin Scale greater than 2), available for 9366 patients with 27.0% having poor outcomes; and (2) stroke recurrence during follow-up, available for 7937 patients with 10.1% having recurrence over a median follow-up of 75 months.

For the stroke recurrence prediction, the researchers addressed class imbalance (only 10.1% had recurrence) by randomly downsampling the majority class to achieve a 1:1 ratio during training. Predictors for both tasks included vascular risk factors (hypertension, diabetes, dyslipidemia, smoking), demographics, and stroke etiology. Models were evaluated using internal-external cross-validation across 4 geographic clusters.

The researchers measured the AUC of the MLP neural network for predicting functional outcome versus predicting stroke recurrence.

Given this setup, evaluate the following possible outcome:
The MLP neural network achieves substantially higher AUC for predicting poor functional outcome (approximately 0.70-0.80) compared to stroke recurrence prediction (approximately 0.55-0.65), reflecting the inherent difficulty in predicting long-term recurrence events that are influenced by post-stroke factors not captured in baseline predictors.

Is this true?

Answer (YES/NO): NO